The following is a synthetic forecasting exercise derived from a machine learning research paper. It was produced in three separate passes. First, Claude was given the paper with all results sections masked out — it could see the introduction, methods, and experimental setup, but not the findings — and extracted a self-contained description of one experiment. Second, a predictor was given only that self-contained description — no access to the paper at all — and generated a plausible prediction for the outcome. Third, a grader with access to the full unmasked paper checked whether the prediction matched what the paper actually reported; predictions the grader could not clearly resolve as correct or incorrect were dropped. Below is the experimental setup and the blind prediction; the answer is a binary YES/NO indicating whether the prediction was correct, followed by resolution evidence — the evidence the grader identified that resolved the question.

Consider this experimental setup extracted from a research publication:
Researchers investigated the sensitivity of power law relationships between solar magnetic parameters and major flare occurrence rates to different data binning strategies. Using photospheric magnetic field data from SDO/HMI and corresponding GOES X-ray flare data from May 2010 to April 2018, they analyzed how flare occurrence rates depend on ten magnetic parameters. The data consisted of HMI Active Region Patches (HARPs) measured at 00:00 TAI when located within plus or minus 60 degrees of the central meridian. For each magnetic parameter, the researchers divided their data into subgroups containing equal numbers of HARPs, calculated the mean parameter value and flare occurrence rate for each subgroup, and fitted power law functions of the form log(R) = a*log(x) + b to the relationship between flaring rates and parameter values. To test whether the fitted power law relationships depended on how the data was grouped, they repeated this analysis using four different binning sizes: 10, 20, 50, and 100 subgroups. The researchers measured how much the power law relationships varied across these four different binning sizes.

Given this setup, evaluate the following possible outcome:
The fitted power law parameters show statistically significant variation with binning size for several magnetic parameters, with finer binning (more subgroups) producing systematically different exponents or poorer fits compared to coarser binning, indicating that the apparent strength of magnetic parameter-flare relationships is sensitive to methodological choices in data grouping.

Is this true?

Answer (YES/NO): NO